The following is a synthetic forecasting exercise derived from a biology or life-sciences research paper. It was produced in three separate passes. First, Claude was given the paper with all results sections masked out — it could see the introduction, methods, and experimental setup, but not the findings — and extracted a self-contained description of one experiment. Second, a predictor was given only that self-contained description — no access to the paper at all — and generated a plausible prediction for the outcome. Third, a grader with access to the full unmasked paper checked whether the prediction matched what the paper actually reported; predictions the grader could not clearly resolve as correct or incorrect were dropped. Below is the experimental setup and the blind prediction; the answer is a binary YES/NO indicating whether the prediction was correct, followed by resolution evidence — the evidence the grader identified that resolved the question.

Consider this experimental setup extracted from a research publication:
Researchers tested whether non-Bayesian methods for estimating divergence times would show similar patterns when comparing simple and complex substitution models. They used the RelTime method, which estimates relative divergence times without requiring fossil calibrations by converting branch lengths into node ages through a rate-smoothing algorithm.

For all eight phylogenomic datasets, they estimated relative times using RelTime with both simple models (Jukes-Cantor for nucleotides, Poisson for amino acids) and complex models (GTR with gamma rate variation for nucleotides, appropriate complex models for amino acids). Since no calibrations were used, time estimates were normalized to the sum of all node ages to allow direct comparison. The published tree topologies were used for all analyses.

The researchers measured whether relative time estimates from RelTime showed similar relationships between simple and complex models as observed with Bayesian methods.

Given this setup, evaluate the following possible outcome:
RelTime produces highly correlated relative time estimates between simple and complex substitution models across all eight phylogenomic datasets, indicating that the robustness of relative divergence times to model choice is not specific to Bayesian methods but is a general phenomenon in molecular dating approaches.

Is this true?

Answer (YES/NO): YES